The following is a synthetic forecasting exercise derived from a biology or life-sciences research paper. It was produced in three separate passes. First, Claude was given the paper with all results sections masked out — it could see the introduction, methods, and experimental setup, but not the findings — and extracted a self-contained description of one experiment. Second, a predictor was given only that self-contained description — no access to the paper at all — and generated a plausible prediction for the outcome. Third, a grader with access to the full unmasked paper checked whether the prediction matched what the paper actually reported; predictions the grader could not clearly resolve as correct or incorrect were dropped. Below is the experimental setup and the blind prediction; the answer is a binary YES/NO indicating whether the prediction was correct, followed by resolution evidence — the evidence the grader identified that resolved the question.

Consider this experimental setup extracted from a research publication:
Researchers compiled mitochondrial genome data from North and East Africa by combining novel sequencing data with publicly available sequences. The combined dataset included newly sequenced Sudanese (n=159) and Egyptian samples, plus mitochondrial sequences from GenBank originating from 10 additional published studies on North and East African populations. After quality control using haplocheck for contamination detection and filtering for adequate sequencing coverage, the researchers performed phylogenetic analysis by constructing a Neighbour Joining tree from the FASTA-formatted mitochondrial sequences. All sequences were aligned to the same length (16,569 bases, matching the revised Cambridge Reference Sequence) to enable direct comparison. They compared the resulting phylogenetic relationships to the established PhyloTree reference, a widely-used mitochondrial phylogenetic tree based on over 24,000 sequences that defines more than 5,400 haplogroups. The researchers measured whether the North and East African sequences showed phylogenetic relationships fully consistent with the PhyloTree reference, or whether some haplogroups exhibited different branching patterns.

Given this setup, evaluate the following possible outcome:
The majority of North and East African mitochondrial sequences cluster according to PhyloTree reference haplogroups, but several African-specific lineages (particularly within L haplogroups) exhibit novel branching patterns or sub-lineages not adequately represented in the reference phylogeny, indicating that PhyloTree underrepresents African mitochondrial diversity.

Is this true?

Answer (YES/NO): YES